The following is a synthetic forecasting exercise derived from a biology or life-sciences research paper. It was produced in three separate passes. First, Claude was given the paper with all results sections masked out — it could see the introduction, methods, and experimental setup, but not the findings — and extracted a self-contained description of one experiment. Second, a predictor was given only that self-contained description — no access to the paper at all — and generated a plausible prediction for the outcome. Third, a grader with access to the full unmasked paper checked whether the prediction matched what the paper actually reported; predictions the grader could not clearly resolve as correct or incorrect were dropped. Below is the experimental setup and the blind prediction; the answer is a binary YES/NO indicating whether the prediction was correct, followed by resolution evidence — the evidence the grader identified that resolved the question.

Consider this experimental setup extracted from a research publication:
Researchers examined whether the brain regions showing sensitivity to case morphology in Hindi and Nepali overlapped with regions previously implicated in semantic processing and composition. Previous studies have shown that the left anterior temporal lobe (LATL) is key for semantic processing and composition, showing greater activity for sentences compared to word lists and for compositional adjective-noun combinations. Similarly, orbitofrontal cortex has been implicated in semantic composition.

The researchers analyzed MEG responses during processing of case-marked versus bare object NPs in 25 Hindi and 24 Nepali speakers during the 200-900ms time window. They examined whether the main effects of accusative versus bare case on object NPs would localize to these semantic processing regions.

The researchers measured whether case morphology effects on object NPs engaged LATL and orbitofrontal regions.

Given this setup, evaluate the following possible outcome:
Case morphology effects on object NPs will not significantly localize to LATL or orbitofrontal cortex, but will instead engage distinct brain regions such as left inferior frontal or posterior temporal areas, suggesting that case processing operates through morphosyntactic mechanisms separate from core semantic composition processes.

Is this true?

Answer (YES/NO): NO